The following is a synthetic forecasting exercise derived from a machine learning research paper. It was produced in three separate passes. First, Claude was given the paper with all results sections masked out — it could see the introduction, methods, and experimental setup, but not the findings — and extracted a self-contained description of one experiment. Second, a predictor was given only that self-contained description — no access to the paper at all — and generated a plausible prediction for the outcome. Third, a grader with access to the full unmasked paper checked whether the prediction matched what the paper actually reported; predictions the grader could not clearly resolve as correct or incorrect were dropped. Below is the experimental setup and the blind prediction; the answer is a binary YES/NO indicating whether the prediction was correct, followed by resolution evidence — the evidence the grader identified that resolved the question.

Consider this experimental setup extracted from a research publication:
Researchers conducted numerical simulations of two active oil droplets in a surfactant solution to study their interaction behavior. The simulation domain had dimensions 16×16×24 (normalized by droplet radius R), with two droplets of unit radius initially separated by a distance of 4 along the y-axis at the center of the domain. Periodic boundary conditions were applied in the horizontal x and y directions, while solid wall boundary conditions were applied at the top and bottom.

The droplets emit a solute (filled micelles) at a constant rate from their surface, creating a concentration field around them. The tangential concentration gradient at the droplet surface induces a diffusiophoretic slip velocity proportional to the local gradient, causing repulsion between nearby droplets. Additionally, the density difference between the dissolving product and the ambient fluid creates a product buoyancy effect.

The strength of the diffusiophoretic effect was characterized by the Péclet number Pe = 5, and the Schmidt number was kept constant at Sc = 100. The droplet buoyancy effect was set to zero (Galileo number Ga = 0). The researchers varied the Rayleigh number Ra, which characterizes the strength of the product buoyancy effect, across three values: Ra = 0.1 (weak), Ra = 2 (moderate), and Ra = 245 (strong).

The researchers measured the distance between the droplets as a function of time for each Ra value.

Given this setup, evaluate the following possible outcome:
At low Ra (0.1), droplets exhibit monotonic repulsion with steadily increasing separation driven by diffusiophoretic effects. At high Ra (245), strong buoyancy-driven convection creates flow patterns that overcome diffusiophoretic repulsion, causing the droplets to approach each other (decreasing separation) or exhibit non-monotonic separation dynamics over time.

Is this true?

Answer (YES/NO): NO